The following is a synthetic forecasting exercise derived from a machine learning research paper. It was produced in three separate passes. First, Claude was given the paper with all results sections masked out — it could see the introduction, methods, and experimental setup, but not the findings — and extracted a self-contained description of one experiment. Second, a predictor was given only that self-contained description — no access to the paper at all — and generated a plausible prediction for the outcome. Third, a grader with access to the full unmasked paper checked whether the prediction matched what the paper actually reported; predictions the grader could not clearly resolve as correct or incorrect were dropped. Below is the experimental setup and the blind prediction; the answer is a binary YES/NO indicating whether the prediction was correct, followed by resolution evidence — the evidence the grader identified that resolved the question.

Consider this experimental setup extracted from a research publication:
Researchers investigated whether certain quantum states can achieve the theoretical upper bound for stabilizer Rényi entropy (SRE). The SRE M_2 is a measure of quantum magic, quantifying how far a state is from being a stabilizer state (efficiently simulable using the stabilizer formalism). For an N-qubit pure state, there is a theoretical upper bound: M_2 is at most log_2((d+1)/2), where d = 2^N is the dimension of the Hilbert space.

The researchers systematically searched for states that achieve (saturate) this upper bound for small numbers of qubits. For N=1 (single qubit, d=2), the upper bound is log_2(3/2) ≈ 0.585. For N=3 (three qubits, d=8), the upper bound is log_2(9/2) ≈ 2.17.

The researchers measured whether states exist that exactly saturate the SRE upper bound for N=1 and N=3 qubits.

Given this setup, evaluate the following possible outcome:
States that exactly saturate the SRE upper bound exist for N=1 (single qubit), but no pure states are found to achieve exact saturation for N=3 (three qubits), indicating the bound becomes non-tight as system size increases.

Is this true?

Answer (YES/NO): NO